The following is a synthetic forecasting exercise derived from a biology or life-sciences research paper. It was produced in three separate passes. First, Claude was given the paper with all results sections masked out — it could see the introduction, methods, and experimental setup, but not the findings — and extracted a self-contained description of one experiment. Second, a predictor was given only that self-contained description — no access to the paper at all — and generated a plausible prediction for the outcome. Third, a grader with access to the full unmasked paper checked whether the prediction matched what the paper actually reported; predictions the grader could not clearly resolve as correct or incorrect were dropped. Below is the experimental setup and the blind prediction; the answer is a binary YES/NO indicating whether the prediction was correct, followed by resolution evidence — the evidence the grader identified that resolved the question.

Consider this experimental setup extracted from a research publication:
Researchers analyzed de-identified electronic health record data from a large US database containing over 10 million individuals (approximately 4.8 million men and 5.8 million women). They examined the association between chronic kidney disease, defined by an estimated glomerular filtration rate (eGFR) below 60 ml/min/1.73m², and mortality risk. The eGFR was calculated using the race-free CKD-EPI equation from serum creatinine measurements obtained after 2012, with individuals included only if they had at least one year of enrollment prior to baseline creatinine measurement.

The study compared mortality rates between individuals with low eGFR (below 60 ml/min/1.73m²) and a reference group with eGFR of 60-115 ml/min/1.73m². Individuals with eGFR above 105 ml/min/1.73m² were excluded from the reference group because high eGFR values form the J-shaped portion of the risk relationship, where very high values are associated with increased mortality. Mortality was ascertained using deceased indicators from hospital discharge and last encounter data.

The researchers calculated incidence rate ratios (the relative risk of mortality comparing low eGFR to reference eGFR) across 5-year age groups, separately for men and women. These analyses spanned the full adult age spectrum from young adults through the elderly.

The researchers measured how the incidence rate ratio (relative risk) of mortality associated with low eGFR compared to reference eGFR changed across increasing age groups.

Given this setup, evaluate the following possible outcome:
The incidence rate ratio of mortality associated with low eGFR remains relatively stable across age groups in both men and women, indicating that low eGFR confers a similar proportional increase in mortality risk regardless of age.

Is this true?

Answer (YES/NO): NO